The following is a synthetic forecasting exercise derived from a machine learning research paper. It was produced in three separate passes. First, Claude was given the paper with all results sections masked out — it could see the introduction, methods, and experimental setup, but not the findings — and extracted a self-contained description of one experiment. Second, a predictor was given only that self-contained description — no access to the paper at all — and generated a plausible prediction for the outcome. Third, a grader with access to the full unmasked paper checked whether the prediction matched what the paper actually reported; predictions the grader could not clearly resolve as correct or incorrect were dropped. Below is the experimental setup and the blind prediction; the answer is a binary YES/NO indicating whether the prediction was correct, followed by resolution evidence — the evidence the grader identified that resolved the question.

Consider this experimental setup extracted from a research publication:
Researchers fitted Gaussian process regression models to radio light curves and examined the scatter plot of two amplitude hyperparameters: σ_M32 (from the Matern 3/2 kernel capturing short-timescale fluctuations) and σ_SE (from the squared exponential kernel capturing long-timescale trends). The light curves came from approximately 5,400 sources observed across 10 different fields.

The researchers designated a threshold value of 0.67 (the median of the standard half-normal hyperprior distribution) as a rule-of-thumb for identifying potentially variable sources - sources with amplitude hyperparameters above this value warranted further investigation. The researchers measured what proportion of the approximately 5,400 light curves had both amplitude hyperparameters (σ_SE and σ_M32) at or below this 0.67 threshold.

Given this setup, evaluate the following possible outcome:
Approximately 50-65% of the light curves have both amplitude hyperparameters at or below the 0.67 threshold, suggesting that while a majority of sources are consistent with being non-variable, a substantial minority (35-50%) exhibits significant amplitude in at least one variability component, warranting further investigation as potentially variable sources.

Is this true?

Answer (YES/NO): YES